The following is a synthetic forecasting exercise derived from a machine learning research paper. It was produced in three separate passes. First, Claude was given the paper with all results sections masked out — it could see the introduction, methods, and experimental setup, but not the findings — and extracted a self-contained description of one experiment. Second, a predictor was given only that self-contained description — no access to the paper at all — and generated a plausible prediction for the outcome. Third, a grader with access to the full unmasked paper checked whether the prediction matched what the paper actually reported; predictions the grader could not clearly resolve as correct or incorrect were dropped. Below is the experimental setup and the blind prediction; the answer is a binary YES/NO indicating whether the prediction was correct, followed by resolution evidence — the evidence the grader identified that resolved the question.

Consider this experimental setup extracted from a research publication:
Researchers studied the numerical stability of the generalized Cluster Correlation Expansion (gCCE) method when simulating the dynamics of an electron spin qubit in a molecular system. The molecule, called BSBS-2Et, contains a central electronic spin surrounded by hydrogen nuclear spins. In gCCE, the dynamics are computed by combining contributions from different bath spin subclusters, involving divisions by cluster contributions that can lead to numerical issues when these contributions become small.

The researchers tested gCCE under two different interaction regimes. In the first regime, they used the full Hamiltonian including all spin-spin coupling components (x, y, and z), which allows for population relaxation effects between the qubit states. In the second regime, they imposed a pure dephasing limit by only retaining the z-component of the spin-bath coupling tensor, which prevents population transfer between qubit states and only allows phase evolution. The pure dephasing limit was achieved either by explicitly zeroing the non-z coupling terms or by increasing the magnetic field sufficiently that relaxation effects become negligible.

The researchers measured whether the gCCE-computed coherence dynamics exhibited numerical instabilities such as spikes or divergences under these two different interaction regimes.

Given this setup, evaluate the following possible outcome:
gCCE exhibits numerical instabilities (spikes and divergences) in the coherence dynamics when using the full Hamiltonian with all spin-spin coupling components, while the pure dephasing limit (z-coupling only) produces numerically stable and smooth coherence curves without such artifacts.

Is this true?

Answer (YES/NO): YES